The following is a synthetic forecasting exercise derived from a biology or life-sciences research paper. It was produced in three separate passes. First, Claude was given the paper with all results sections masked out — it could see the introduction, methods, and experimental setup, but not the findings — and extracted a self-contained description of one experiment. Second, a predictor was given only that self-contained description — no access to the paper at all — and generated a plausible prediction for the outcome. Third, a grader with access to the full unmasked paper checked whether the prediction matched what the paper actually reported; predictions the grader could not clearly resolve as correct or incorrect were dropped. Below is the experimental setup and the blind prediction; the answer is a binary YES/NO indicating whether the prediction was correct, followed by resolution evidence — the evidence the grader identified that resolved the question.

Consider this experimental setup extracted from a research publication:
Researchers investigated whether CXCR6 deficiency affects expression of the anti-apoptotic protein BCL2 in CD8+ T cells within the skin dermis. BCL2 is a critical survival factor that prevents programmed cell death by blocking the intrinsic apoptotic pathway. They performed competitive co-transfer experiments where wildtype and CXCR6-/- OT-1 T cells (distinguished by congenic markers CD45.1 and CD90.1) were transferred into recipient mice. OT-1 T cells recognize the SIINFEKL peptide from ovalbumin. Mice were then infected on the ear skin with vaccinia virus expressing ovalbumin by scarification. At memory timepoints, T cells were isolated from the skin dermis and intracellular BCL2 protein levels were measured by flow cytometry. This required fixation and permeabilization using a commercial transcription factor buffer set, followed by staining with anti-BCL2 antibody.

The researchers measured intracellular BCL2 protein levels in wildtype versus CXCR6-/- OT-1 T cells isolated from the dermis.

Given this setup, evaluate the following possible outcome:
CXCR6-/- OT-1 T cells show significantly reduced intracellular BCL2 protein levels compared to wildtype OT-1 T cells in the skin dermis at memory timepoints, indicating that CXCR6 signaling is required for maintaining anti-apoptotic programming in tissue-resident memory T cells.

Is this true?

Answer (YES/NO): YES